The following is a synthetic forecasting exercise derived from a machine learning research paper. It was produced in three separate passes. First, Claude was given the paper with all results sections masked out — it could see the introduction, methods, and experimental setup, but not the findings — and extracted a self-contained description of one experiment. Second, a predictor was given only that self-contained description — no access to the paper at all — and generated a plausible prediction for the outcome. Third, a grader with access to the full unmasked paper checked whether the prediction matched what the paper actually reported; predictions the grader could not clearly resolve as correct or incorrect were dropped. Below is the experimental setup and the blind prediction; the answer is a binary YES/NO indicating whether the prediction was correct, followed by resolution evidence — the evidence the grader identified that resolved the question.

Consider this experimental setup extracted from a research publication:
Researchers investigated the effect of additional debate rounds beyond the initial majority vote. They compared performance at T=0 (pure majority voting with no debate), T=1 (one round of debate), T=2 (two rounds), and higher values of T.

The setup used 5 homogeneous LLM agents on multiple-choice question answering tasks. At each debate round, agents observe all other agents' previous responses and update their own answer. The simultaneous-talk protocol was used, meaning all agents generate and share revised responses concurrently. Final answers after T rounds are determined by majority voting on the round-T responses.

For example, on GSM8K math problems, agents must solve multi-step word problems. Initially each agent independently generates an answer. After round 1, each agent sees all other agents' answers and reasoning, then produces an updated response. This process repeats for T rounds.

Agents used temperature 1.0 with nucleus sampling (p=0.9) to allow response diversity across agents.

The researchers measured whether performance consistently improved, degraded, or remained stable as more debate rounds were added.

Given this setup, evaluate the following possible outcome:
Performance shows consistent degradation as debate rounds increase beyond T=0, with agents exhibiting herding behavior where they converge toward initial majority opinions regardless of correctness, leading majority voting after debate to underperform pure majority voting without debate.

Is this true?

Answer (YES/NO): NO